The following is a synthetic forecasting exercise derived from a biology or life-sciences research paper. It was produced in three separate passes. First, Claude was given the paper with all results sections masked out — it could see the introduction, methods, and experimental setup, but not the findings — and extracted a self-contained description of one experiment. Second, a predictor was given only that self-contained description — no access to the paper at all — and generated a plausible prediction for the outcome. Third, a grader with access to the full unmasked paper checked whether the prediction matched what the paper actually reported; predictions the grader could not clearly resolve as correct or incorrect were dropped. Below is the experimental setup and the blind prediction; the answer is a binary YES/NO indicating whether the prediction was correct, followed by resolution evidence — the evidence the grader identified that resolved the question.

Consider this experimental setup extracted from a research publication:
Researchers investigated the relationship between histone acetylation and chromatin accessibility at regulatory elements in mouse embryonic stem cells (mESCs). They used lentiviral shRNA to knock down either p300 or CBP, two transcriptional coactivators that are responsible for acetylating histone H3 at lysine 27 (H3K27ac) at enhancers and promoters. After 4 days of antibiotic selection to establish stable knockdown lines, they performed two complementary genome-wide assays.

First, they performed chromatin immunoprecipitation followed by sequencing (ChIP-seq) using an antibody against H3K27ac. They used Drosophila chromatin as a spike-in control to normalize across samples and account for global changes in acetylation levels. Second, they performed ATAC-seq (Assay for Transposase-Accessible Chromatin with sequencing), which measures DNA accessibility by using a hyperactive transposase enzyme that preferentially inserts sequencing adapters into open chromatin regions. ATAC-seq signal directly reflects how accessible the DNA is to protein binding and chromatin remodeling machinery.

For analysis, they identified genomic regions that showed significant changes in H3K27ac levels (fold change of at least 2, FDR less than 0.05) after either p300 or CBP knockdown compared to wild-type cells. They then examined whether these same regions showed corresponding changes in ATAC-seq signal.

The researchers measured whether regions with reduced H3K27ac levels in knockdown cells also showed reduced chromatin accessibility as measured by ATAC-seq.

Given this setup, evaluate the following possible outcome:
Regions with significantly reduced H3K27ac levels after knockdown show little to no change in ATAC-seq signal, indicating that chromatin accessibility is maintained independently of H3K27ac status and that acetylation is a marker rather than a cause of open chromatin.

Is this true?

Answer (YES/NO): YES